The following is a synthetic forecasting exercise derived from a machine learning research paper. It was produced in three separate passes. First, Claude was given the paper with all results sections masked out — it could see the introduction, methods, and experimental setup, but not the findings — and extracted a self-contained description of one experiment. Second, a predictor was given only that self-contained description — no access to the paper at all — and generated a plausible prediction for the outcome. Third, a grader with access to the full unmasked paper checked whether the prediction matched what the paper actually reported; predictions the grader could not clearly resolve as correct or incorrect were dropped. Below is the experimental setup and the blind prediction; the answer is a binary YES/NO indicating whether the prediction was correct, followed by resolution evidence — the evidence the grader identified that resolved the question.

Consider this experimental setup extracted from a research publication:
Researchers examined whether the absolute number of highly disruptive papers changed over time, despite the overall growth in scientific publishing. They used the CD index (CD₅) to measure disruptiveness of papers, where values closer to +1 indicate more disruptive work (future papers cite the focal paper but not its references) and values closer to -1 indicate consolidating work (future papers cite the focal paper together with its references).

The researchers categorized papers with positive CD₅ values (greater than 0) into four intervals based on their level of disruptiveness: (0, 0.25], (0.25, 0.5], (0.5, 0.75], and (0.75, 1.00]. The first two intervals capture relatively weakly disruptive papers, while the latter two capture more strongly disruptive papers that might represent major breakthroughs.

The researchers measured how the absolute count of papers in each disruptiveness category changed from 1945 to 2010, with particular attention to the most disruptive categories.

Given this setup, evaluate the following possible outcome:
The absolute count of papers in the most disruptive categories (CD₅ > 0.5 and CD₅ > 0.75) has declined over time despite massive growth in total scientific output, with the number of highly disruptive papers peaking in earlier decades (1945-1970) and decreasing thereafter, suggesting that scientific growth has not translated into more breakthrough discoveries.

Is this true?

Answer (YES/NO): NO